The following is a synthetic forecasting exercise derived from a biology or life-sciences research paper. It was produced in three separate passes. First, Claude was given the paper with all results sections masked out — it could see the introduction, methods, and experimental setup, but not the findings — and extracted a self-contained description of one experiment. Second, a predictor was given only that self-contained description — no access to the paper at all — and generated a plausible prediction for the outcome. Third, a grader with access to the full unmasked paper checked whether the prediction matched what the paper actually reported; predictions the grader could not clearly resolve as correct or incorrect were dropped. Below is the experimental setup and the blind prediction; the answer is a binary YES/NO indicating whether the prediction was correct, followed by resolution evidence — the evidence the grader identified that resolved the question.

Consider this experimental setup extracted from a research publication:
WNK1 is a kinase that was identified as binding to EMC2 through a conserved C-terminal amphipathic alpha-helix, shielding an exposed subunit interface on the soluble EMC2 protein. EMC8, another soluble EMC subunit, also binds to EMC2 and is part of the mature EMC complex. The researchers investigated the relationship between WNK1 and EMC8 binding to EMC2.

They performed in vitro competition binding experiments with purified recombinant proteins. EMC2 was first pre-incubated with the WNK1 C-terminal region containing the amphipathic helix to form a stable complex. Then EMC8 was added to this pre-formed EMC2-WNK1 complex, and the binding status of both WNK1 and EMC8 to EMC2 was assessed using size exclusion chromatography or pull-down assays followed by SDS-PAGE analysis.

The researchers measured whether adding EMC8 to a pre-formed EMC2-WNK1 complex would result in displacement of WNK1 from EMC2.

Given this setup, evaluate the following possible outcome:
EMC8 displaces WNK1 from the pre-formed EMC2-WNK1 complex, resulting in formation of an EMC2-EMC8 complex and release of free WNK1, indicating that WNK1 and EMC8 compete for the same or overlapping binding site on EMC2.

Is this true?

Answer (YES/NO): YES